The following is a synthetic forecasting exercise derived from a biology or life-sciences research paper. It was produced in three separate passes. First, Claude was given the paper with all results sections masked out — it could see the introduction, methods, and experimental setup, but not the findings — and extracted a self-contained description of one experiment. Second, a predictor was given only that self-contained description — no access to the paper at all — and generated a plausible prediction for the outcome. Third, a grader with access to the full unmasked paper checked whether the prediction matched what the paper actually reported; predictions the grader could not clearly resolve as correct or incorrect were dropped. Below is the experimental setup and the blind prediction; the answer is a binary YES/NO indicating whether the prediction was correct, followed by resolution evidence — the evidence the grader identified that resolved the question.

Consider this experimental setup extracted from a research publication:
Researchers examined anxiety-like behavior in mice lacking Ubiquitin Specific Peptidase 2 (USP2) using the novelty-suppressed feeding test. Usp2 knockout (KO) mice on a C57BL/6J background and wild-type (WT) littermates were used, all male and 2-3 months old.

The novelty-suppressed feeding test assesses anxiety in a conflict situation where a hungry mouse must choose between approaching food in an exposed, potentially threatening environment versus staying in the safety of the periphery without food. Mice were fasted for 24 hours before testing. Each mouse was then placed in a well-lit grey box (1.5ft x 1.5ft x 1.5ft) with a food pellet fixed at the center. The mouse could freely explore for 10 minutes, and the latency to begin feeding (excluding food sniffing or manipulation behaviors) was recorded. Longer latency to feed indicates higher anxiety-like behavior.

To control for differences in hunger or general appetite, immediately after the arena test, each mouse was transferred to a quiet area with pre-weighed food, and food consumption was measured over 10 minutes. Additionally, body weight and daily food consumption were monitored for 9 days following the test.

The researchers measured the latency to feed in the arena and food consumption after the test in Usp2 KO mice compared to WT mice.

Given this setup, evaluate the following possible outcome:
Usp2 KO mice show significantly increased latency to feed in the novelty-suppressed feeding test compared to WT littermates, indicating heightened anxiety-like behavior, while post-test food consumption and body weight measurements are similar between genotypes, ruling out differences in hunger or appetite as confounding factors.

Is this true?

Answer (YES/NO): NO